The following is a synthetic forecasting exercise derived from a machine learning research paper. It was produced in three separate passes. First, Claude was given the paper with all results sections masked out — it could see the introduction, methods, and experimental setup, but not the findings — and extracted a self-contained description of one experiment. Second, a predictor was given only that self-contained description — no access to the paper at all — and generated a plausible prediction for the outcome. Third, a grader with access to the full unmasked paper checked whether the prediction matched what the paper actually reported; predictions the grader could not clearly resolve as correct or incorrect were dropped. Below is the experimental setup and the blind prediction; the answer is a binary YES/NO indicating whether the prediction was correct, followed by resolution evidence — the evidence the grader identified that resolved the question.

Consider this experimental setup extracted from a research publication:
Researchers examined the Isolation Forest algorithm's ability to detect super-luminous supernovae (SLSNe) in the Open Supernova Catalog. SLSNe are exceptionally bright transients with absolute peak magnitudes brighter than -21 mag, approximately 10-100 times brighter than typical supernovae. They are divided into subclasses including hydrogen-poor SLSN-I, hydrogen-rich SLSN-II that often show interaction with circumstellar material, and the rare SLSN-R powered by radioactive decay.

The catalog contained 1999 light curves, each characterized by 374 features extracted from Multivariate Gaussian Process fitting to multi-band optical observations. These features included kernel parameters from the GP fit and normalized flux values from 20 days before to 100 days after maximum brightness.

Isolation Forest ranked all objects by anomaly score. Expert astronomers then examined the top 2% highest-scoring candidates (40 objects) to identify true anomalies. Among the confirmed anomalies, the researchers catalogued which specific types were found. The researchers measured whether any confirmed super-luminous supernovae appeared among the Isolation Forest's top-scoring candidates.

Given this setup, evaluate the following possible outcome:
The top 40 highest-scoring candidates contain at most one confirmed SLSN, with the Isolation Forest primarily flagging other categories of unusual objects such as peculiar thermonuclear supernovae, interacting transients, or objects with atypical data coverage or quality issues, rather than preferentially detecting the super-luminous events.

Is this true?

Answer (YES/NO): NO